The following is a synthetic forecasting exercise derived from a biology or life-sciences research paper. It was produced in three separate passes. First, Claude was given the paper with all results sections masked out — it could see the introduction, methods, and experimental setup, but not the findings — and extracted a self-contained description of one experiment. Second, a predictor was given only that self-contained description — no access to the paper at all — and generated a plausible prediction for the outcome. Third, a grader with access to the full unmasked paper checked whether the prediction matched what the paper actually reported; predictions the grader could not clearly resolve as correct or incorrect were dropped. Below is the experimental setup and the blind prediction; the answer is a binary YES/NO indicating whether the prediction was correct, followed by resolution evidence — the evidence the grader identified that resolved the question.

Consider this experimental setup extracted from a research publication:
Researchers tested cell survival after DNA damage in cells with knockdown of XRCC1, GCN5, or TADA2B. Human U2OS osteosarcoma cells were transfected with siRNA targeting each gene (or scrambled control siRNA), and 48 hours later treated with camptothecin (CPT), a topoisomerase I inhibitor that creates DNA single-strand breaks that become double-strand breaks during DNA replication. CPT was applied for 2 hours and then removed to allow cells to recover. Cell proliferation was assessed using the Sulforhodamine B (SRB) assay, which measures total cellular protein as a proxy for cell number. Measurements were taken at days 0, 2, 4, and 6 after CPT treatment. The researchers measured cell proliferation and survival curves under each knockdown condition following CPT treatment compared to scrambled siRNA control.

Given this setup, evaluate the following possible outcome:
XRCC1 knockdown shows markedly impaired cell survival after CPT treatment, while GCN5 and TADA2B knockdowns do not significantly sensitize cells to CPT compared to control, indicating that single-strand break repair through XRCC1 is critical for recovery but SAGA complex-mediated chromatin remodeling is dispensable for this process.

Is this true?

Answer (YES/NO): NO